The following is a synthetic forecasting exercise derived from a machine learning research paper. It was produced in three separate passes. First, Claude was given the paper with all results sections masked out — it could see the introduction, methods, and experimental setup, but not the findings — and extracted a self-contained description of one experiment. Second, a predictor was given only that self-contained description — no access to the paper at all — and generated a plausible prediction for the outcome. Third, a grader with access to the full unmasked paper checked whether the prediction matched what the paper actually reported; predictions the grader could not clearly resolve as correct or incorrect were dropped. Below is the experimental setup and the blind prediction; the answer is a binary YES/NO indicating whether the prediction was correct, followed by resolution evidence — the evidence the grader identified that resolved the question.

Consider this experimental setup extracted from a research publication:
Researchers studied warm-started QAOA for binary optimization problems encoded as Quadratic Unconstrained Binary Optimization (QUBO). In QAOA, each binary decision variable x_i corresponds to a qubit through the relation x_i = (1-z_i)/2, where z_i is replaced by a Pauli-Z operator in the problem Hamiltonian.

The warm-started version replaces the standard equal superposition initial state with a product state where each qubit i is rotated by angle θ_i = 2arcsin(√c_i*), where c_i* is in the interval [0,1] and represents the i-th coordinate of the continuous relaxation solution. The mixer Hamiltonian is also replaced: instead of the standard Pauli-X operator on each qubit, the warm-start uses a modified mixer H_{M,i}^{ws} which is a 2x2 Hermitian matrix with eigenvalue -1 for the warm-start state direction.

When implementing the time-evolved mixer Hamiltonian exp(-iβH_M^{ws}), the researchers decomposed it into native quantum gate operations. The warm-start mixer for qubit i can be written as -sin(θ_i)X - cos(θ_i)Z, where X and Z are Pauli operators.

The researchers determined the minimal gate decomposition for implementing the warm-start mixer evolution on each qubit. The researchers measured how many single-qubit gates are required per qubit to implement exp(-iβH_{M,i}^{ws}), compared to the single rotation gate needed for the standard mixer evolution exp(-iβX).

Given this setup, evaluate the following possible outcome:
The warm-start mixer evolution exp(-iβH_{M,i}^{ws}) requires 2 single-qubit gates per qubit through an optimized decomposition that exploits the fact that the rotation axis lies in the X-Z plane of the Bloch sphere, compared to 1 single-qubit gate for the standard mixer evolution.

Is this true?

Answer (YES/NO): NO